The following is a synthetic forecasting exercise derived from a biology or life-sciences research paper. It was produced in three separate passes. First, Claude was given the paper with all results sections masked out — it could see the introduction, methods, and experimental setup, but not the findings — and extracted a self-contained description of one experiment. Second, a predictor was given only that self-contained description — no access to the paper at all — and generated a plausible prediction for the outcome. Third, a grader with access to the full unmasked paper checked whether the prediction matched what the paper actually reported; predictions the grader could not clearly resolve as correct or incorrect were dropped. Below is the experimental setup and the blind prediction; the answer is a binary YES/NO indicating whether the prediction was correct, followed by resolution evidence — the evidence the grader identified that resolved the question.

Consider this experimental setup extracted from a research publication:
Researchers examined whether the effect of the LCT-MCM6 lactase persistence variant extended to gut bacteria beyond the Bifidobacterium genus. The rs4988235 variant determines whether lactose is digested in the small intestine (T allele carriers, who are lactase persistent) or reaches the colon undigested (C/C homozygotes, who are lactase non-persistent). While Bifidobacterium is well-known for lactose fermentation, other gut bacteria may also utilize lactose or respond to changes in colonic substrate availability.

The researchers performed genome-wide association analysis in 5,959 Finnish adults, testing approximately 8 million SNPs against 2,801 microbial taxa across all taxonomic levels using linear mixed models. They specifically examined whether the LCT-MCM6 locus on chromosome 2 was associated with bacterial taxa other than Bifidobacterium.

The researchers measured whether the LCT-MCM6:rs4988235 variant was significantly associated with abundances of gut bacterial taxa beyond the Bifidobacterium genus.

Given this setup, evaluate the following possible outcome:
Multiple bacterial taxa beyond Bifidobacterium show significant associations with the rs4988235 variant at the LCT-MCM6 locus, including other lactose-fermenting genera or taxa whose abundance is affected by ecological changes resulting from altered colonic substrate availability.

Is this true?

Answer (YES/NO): YES